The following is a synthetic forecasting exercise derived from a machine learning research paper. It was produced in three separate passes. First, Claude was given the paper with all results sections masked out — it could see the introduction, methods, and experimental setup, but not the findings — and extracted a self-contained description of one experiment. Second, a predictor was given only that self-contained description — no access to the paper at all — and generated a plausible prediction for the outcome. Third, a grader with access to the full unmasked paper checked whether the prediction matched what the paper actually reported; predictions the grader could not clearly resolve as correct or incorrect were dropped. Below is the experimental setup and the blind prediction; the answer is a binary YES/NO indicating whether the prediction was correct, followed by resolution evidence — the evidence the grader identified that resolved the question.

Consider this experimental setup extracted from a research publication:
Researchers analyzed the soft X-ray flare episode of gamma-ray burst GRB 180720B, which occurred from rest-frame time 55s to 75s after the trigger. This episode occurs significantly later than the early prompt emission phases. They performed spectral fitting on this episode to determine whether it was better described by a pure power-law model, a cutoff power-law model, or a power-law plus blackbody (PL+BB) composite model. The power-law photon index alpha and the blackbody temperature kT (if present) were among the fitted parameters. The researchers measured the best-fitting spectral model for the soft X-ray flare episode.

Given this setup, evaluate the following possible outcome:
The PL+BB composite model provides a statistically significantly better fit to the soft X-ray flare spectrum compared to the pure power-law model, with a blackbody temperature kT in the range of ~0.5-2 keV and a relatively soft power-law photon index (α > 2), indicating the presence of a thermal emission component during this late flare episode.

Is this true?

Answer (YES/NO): NO